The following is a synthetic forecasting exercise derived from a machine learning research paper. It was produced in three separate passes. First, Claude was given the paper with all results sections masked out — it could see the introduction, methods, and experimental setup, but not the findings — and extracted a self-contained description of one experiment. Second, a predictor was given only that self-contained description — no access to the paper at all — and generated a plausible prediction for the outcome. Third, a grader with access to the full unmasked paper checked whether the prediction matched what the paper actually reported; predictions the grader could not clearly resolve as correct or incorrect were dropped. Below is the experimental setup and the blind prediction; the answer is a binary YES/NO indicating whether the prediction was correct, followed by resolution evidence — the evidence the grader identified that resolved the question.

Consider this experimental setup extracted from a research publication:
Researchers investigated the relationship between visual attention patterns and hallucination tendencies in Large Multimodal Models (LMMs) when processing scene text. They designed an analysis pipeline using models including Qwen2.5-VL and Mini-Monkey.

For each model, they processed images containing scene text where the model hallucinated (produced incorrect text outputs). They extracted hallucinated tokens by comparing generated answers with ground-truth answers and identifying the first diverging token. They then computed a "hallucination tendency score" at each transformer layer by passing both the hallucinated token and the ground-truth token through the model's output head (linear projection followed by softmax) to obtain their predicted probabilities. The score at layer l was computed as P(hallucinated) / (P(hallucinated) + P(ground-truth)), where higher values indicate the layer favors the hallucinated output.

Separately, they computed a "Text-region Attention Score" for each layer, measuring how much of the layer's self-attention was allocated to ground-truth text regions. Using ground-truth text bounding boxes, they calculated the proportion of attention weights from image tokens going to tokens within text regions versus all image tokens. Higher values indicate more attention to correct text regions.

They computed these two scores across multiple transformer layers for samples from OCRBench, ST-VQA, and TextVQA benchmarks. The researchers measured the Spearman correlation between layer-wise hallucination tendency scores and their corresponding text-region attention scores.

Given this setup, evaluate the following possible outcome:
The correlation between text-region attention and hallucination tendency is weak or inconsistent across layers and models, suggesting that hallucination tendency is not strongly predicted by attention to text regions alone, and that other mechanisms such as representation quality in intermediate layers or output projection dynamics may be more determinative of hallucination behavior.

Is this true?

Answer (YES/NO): NO